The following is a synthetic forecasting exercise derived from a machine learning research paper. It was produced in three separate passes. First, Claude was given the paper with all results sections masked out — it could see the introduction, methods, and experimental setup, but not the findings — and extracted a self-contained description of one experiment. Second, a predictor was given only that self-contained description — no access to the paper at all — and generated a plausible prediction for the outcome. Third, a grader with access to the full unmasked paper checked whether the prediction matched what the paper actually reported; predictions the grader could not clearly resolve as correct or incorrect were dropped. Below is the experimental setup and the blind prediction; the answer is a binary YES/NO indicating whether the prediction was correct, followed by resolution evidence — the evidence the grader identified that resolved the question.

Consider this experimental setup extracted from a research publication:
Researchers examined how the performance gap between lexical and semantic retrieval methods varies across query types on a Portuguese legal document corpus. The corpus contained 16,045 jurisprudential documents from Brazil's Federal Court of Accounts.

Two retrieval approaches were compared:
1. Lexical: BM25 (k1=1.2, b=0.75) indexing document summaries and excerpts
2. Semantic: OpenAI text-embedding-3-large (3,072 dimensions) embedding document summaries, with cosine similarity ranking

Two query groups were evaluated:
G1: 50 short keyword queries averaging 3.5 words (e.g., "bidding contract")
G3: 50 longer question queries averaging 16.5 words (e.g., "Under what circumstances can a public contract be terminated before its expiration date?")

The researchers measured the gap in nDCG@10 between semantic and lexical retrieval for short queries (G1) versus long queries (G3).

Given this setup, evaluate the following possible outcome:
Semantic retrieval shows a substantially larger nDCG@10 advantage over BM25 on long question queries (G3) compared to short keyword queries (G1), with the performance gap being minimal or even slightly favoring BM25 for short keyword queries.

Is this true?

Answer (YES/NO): NO